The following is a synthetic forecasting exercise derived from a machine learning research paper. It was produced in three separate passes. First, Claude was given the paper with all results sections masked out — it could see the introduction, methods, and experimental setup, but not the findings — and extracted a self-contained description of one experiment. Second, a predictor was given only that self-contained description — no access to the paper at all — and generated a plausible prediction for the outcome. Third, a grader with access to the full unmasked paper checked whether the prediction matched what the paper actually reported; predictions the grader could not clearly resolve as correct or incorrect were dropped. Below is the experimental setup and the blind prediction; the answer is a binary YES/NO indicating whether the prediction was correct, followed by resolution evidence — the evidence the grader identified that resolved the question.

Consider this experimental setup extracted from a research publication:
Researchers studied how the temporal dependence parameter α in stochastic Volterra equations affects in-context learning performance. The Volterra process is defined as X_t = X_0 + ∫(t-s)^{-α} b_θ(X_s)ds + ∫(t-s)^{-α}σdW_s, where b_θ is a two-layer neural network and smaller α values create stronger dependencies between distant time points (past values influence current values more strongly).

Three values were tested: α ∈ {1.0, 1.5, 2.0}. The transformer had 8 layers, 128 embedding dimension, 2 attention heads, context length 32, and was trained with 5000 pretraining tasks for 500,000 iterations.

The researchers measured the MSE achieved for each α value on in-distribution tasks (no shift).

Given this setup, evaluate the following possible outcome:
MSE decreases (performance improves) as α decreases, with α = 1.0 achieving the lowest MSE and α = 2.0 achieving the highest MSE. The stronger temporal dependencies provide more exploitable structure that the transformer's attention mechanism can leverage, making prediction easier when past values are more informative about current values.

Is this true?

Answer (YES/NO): NO